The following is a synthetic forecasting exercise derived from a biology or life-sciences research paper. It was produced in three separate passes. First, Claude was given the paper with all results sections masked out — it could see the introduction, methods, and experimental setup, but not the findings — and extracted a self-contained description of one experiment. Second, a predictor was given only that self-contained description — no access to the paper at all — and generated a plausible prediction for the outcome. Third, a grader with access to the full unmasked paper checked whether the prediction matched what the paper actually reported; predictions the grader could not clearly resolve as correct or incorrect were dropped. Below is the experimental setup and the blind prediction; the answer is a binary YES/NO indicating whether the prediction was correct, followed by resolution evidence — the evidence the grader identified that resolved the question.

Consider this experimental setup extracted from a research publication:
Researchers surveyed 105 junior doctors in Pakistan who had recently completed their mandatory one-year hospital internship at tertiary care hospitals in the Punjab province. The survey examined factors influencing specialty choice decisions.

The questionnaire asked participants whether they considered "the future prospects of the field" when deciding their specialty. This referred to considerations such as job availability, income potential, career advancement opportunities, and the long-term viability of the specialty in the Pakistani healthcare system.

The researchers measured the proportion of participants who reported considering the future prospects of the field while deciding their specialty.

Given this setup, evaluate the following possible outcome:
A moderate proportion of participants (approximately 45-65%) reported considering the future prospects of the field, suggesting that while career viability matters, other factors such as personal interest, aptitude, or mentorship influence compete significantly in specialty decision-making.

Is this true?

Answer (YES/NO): YES